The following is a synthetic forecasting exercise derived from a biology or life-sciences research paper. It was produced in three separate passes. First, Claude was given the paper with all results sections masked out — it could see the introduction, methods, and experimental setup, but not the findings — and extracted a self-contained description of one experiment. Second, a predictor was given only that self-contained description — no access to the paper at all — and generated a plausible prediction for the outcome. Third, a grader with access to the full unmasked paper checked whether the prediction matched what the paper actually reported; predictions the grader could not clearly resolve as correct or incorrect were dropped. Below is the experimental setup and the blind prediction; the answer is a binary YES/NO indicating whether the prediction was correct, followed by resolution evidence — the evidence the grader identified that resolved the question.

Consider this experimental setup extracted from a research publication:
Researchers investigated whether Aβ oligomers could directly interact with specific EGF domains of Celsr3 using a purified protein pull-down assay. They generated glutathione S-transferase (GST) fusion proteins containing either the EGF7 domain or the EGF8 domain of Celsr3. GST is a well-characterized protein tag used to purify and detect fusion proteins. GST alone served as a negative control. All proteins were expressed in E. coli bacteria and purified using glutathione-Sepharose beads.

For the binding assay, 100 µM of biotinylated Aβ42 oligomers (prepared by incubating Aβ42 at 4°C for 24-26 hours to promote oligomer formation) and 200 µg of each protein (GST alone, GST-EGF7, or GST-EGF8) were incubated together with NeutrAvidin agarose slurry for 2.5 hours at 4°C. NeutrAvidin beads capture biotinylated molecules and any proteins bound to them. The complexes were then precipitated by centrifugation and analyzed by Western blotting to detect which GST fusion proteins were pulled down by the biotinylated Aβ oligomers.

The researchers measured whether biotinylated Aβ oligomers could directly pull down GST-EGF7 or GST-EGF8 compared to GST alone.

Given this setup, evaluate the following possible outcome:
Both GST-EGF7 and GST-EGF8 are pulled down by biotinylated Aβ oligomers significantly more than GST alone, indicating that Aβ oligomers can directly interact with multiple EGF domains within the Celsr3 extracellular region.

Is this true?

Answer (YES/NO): YES